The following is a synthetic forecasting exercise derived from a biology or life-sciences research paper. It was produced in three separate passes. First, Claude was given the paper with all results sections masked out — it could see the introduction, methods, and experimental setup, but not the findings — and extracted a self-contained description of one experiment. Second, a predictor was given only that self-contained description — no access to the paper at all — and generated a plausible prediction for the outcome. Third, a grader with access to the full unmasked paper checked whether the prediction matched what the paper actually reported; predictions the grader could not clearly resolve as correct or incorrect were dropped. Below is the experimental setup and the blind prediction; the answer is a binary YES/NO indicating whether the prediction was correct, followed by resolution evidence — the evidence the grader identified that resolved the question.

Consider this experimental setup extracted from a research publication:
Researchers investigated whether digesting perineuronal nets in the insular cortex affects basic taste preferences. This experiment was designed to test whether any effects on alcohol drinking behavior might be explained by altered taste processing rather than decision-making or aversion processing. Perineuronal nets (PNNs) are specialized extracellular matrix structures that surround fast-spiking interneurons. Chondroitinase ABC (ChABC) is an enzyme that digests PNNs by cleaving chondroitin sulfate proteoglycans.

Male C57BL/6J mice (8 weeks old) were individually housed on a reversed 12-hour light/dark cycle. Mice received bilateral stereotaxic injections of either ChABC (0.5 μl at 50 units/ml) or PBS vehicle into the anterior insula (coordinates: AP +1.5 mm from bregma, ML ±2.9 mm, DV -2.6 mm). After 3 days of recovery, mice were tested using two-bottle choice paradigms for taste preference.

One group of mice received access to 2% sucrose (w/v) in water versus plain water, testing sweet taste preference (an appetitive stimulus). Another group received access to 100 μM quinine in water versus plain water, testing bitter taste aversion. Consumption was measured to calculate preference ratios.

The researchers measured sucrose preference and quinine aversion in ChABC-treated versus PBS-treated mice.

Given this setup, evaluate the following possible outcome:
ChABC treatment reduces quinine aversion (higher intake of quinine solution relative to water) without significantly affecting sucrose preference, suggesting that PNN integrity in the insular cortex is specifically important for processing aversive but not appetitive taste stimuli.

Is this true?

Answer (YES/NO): NO